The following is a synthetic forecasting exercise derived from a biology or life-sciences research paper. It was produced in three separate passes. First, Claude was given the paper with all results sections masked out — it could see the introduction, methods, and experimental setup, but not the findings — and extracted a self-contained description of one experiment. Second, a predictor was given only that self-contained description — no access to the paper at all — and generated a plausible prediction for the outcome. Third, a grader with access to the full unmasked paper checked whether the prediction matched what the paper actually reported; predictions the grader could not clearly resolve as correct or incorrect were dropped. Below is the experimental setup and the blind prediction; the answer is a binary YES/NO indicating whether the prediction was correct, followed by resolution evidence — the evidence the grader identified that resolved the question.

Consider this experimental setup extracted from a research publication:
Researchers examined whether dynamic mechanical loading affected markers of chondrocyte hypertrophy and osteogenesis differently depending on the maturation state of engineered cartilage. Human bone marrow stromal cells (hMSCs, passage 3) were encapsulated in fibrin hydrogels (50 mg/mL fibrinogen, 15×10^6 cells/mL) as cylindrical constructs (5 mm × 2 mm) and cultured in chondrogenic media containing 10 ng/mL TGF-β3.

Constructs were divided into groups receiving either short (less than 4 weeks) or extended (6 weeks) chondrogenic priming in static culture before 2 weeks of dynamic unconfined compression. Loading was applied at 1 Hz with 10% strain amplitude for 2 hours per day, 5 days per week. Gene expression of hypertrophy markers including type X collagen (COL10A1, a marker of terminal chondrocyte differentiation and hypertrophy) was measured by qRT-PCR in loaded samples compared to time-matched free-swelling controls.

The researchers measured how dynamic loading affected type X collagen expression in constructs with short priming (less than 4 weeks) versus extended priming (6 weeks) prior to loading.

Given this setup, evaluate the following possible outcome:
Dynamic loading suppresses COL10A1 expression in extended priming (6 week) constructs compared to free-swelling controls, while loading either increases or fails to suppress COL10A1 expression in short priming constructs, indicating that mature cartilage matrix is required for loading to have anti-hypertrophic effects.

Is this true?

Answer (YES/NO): NO